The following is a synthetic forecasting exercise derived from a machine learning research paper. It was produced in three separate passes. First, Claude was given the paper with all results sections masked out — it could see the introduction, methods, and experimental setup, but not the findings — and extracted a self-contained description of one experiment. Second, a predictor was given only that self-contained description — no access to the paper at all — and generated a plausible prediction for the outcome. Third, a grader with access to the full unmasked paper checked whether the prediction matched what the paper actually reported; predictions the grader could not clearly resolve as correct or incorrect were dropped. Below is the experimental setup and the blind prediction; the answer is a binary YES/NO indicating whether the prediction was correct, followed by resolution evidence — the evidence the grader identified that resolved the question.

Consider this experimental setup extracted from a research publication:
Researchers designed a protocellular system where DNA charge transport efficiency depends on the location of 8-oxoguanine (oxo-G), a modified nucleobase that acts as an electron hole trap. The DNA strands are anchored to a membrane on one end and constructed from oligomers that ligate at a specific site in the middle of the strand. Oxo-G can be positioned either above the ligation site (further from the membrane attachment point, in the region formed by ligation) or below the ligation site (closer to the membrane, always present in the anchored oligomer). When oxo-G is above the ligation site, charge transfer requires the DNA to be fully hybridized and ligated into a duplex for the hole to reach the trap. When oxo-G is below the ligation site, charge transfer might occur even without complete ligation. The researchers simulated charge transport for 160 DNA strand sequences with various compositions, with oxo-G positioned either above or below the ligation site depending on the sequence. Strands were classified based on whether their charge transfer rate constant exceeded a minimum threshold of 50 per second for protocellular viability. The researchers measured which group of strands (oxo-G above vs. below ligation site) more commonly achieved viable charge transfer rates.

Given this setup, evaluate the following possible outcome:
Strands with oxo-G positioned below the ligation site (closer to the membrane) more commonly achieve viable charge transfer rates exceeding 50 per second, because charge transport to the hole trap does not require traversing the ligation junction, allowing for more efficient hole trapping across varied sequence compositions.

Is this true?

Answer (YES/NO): YES